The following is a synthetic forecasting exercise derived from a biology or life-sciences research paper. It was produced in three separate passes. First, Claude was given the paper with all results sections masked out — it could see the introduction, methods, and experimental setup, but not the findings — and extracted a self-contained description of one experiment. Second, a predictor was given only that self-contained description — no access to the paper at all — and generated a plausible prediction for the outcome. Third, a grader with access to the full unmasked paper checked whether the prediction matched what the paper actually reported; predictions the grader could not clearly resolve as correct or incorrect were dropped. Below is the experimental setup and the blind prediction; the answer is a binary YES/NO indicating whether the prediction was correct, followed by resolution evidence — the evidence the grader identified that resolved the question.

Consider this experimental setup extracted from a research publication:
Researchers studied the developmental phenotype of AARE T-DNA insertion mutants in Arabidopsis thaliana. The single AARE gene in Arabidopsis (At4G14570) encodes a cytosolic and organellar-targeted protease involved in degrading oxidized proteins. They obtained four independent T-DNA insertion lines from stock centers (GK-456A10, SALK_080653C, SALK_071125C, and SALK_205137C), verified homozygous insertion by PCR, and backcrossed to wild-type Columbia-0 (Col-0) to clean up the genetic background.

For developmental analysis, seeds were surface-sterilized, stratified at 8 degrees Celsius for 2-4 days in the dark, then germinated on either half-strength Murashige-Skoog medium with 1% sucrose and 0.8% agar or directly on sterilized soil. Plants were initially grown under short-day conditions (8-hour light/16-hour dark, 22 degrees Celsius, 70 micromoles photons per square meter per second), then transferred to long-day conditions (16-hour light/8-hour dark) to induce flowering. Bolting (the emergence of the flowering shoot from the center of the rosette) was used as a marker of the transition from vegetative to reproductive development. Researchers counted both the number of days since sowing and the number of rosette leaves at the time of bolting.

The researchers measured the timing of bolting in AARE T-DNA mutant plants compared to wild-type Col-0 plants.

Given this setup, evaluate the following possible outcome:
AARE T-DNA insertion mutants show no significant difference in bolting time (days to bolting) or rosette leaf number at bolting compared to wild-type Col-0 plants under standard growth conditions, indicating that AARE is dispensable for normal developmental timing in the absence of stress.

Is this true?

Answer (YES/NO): NO